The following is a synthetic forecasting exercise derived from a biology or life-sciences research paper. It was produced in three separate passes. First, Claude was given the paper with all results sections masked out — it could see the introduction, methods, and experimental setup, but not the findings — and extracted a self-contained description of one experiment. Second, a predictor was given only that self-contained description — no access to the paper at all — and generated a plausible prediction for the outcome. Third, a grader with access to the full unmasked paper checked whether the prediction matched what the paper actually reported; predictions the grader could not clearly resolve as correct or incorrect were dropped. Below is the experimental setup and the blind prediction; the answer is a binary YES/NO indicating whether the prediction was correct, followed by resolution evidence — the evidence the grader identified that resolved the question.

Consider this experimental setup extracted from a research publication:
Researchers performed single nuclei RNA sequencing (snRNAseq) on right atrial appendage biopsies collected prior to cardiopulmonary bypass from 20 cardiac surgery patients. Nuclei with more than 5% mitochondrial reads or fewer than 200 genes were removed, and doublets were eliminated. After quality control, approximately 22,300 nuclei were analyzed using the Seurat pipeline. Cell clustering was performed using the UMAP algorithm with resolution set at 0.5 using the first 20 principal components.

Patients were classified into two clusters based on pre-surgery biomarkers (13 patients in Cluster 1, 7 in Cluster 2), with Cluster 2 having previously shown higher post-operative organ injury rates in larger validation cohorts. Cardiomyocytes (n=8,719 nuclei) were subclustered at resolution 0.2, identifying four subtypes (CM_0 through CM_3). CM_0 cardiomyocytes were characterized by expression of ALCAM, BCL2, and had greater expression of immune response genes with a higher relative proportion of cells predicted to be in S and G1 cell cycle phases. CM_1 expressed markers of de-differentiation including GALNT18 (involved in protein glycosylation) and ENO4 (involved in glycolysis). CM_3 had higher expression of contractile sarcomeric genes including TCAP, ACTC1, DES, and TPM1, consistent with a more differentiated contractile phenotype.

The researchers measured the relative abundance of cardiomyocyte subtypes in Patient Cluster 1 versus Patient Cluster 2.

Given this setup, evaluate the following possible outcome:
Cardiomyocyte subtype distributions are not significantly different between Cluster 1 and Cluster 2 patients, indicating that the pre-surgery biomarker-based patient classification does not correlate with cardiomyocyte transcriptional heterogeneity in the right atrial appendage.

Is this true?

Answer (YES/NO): NO